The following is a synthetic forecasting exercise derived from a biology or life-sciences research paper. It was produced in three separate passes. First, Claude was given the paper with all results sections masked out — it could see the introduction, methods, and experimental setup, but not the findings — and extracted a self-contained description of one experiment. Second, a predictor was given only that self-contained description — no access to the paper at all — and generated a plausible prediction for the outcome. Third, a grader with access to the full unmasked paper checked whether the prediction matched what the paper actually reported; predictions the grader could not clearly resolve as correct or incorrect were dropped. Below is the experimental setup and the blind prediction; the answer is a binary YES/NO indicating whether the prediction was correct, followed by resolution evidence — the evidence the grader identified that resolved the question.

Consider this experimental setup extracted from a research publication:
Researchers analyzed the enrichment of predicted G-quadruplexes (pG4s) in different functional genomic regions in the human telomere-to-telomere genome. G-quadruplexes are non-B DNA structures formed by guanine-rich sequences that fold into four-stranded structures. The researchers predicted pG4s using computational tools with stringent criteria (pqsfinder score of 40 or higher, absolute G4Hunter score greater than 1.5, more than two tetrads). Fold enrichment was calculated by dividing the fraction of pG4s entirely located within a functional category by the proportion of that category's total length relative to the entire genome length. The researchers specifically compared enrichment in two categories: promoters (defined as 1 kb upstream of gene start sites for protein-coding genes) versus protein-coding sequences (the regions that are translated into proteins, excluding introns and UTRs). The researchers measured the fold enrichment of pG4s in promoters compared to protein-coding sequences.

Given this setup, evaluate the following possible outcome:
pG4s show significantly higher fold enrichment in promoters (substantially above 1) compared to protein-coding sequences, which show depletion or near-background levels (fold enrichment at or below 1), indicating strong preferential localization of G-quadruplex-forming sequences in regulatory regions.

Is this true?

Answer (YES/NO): NO